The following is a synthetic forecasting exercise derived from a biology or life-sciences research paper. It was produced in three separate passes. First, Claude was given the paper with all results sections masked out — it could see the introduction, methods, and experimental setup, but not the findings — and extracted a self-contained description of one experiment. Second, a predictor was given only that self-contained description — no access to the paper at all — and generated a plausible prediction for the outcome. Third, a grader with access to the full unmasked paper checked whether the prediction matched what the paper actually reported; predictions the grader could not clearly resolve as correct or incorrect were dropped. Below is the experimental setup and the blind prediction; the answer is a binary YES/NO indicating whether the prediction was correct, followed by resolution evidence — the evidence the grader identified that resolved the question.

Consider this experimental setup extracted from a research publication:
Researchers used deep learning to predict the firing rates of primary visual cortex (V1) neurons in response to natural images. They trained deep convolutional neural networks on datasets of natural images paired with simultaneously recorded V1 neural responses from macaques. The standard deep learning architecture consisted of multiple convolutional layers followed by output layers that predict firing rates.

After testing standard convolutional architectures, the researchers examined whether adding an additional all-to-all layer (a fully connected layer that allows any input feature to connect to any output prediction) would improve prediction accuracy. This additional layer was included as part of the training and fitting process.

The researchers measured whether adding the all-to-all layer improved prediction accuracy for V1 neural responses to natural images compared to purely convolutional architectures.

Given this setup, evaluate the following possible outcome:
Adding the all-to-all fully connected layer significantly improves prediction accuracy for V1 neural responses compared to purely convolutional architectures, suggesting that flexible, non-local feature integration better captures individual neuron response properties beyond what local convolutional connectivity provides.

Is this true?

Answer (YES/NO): NO